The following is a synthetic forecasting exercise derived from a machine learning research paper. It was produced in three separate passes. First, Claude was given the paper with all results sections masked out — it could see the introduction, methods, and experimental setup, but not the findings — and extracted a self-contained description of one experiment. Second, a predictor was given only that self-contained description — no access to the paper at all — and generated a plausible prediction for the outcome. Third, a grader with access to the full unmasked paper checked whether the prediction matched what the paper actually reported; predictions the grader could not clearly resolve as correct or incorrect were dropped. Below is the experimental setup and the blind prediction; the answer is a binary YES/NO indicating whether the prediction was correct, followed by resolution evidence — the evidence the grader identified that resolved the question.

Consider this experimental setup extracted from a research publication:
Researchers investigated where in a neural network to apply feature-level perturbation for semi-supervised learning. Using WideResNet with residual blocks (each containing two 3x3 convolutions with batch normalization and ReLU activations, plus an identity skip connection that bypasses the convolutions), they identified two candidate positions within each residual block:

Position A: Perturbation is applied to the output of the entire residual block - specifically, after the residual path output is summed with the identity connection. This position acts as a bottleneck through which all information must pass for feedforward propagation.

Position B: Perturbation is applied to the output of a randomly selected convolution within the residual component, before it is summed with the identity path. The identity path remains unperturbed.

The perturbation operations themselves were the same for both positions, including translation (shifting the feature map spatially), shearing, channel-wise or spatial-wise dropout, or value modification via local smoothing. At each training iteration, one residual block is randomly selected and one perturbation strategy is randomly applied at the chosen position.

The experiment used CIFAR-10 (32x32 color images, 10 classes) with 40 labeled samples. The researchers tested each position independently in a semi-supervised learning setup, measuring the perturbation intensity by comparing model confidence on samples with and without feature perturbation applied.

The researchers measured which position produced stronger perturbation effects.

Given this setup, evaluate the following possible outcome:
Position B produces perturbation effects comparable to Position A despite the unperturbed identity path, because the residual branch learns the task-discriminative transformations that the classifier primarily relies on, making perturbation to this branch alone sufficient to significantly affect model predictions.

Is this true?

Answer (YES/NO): NO